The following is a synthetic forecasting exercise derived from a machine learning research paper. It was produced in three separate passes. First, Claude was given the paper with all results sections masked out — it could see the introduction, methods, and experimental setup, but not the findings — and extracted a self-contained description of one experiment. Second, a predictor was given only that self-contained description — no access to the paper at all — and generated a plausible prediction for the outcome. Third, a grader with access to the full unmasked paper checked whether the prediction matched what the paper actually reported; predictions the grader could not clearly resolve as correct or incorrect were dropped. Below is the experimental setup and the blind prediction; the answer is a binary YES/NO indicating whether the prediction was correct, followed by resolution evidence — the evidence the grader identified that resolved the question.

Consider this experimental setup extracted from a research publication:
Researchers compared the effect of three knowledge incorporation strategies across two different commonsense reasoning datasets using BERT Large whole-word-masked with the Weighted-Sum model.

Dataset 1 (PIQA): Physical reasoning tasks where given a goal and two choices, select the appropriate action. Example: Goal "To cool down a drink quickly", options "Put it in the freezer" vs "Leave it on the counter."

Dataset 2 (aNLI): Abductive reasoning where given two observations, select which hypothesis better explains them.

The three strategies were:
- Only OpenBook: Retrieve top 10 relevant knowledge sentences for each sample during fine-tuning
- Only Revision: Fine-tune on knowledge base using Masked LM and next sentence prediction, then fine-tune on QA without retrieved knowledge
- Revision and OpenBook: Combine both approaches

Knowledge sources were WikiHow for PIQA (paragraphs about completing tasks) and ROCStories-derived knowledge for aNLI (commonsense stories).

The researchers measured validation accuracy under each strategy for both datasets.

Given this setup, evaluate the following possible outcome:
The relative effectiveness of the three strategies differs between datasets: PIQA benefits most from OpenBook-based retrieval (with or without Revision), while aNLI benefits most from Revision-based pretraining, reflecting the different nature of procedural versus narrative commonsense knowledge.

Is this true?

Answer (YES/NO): NO